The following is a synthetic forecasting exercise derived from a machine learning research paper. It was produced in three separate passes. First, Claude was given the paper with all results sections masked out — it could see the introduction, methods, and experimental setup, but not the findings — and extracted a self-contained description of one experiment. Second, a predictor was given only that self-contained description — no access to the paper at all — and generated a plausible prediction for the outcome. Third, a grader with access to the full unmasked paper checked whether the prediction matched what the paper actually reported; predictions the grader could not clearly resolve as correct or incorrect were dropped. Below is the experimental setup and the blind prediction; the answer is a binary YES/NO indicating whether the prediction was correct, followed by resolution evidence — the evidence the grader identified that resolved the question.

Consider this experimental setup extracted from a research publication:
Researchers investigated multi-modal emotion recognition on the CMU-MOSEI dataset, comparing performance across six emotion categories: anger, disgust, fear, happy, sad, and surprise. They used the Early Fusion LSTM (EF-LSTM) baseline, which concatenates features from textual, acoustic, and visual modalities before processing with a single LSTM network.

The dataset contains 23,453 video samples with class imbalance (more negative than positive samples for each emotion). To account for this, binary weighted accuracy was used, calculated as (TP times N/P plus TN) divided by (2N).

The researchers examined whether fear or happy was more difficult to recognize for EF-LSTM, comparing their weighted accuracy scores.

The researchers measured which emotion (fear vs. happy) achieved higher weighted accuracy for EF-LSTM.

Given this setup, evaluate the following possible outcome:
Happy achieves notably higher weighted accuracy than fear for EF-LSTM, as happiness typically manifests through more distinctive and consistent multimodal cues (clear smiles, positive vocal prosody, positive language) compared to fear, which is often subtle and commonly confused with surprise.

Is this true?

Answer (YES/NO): YES